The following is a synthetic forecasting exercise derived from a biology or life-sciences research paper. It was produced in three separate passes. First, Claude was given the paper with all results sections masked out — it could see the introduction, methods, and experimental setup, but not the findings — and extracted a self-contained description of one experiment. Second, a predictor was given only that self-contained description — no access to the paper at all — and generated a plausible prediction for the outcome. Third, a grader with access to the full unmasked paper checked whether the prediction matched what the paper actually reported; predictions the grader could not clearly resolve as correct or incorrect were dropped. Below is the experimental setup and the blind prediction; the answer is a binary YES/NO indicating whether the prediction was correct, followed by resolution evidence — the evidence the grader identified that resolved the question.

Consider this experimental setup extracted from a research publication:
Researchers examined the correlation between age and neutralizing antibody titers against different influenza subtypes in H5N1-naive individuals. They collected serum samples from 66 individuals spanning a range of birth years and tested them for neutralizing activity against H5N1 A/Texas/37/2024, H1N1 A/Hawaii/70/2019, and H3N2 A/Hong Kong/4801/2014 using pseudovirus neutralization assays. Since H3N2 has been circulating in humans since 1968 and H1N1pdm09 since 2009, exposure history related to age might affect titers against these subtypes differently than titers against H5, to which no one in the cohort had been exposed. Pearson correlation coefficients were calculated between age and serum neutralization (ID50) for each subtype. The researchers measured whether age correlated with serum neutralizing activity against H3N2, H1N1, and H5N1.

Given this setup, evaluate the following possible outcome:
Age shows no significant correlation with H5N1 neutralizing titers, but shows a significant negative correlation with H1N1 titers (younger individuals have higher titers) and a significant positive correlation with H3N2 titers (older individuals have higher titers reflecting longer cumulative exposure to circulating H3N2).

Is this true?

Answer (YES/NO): NO